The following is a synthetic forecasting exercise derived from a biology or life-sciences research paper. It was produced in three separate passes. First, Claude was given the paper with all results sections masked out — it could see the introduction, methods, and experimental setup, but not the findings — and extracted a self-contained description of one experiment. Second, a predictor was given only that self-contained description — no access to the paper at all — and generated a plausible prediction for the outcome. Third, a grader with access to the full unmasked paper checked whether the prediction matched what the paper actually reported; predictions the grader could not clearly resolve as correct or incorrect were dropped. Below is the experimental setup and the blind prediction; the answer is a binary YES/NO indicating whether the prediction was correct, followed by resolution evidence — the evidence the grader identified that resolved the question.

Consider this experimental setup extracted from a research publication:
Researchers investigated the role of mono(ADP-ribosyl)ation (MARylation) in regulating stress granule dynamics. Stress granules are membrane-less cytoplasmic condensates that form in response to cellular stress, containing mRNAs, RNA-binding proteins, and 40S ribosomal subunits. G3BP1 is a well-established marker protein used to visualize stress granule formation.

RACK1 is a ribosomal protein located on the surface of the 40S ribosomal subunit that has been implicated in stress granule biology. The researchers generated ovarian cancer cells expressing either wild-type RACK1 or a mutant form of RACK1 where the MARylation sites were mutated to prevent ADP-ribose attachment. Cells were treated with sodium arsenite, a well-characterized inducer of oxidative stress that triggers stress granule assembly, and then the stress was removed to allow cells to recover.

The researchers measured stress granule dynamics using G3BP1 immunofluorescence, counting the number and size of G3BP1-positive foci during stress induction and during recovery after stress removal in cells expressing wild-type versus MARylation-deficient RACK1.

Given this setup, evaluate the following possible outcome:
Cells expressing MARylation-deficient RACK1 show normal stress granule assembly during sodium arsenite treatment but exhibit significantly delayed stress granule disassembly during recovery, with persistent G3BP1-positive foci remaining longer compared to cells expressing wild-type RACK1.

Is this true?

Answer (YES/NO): NO